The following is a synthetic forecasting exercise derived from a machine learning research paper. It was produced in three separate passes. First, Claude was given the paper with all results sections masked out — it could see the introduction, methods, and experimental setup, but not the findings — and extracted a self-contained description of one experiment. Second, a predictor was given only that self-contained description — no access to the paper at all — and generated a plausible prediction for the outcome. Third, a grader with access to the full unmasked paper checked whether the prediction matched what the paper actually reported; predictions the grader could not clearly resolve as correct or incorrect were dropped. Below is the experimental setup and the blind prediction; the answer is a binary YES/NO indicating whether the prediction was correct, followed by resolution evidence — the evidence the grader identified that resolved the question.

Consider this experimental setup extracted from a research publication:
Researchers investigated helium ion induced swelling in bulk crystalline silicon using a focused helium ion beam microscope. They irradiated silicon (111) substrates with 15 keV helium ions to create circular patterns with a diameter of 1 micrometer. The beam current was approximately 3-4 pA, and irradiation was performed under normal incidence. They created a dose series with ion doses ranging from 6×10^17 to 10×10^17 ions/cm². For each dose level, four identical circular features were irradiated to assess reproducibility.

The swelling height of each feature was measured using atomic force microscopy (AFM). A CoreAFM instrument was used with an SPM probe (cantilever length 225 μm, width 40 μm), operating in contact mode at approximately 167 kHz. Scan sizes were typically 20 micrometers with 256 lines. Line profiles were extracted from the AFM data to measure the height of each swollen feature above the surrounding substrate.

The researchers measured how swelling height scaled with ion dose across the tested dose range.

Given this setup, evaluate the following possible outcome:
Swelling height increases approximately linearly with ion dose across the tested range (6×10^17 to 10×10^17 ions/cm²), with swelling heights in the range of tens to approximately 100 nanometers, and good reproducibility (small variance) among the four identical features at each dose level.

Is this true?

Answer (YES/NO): NO